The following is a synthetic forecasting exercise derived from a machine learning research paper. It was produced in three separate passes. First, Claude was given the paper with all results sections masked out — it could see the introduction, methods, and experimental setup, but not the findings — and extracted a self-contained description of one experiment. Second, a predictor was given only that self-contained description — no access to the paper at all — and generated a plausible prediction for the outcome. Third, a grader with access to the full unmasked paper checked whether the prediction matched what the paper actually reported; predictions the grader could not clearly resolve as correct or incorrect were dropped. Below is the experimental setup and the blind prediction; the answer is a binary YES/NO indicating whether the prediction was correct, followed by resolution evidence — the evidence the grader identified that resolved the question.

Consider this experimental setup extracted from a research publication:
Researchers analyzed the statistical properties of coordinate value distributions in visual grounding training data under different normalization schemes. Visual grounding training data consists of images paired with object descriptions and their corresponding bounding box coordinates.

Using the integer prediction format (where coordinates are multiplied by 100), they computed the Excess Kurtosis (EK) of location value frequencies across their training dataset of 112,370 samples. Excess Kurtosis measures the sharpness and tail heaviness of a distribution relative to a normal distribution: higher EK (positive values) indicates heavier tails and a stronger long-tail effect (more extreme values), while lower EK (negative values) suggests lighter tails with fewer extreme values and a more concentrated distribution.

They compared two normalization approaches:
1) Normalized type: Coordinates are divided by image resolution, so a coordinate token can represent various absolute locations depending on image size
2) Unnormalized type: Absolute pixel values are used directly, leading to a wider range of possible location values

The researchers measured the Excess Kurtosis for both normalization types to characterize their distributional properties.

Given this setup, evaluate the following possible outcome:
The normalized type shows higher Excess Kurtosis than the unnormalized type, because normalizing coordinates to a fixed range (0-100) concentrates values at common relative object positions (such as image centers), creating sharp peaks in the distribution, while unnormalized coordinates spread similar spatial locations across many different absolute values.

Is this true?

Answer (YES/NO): NO